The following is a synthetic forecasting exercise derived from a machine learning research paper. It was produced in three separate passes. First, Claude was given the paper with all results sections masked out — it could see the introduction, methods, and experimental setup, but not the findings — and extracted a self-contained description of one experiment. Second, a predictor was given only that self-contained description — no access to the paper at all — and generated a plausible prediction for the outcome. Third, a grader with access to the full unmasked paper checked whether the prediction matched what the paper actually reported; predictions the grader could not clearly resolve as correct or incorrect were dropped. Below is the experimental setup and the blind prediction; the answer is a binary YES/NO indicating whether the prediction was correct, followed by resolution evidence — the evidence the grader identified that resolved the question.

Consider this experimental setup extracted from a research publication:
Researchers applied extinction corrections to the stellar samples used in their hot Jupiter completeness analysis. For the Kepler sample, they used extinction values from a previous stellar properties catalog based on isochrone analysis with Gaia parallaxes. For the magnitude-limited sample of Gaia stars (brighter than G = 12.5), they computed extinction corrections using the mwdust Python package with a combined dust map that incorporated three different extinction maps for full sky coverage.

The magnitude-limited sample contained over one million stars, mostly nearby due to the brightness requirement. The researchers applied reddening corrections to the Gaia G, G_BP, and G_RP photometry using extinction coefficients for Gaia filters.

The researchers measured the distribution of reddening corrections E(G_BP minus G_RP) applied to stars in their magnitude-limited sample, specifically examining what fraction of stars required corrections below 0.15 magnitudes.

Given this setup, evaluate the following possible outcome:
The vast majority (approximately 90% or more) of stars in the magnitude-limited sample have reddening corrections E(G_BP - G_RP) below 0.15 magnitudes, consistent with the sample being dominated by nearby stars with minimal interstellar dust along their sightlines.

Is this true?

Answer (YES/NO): YES